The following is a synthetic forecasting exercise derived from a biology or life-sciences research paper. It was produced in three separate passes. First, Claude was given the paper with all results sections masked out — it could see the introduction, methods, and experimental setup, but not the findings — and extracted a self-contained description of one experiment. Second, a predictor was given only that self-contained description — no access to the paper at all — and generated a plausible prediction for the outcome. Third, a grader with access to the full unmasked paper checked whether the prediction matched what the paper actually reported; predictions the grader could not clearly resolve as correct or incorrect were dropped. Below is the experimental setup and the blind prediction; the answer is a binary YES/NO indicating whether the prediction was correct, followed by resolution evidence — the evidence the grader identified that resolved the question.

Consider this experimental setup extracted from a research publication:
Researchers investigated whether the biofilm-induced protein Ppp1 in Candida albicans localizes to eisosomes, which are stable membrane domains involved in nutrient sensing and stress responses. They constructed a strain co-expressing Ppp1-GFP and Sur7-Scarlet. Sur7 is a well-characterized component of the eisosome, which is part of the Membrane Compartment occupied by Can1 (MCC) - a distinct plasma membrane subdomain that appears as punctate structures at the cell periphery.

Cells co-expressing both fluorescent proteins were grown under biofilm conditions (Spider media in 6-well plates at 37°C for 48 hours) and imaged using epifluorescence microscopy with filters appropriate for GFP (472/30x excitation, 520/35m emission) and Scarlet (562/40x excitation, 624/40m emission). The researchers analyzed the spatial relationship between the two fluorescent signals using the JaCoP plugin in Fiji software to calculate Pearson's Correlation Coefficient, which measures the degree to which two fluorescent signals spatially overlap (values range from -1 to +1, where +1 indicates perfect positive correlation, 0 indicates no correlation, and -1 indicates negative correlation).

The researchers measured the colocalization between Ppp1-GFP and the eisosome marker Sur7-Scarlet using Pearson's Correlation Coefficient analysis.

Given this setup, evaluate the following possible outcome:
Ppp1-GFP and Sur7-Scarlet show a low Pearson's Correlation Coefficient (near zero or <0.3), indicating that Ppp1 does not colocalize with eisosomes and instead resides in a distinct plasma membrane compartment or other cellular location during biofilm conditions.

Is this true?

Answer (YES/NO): NO